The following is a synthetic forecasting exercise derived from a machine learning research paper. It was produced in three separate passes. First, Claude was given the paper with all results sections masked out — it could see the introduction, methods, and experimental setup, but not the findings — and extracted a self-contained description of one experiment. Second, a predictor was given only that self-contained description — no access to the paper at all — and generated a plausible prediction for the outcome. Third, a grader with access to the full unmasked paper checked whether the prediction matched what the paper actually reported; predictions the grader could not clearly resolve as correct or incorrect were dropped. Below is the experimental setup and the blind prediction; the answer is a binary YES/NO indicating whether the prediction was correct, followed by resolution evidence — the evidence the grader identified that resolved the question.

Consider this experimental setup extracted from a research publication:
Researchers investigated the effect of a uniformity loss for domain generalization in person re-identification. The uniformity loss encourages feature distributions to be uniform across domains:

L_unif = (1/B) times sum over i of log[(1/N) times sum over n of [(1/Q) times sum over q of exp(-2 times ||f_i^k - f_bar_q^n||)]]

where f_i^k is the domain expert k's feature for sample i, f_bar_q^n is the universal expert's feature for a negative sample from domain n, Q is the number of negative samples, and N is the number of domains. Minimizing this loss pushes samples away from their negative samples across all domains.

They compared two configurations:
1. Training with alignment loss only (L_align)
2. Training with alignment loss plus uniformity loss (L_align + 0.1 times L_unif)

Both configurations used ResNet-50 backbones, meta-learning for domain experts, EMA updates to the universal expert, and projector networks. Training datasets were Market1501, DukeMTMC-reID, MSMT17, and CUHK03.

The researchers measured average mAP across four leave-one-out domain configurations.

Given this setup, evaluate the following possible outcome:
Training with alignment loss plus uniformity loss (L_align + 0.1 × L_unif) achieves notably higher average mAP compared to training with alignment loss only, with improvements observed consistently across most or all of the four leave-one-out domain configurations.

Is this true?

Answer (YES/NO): NO